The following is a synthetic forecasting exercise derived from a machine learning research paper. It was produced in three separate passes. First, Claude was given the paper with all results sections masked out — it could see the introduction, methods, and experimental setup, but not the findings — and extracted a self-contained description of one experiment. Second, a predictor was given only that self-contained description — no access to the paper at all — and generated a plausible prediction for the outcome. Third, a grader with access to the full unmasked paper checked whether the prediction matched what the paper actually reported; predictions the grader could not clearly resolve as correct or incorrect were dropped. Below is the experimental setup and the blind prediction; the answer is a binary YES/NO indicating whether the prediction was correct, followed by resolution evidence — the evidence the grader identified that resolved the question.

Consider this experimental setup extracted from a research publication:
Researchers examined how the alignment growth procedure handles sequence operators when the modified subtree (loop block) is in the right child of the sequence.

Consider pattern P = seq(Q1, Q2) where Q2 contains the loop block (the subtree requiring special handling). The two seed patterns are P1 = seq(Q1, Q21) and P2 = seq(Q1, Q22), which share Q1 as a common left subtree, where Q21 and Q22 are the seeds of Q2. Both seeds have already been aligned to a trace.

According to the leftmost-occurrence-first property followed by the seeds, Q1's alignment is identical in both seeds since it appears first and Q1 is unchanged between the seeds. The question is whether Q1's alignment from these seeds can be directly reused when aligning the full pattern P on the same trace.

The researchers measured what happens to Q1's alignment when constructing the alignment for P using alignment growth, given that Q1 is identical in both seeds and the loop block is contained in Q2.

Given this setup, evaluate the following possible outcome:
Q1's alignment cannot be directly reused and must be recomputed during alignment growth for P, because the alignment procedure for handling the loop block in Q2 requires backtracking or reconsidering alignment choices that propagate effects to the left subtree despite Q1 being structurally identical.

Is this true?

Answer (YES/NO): NO